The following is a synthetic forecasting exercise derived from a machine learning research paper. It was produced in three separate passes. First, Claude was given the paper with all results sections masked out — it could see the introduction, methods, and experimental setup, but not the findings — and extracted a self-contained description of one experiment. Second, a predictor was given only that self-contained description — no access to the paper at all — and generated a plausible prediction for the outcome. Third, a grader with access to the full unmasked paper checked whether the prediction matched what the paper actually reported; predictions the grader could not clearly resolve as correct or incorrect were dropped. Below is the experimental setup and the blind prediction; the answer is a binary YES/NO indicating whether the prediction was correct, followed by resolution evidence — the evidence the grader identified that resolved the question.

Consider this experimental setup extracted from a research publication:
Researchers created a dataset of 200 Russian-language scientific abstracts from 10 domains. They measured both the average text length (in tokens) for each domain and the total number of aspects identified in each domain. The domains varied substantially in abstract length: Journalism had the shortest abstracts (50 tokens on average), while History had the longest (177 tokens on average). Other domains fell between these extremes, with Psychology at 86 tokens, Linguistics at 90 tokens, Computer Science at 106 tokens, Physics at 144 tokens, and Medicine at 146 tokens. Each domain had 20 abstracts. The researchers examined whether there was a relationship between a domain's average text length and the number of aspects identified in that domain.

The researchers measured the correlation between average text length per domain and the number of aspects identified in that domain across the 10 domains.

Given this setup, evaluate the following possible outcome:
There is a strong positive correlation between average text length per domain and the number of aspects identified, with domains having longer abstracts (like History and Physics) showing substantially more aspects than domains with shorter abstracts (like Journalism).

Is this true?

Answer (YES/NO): NO